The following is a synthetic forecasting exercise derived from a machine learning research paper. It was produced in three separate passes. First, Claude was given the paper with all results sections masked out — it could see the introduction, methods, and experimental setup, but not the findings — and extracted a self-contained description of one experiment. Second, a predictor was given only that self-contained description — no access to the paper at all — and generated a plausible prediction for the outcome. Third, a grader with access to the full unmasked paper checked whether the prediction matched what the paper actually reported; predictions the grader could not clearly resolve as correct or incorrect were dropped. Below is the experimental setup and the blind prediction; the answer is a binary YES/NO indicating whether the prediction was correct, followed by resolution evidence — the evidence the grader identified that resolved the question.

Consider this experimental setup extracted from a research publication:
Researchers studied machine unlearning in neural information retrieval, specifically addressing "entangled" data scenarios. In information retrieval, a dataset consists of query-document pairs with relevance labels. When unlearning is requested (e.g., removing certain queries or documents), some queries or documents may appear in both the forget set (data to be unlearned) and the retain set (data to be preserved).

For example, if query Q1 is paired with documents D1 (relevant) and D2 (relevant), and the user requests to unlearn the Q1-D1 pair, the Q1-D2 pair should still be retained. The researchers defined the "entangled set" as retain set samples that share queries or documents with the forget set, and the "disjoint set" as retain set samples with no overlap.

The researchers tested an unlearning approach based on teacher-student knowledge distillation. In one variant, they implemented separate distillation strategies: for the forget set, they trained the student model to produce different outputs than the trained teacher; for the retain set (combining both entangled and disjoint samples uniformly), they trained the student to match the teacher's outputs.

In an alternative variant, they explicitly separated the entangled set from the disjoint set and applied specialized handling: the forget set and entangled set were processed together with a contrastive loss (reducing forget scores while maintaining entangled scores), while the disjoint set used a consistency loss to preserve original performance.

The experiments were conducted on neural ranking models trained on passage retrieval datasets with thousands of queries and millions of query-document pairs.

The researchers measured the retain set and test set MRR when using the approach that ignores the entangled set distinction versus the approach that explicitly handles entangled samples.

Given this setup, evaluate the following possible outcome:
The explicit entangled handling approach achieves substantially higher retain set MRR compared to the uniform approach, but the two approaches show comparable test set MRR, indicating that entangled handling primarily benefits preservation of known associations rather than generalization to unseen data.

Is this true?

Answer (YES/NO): NO